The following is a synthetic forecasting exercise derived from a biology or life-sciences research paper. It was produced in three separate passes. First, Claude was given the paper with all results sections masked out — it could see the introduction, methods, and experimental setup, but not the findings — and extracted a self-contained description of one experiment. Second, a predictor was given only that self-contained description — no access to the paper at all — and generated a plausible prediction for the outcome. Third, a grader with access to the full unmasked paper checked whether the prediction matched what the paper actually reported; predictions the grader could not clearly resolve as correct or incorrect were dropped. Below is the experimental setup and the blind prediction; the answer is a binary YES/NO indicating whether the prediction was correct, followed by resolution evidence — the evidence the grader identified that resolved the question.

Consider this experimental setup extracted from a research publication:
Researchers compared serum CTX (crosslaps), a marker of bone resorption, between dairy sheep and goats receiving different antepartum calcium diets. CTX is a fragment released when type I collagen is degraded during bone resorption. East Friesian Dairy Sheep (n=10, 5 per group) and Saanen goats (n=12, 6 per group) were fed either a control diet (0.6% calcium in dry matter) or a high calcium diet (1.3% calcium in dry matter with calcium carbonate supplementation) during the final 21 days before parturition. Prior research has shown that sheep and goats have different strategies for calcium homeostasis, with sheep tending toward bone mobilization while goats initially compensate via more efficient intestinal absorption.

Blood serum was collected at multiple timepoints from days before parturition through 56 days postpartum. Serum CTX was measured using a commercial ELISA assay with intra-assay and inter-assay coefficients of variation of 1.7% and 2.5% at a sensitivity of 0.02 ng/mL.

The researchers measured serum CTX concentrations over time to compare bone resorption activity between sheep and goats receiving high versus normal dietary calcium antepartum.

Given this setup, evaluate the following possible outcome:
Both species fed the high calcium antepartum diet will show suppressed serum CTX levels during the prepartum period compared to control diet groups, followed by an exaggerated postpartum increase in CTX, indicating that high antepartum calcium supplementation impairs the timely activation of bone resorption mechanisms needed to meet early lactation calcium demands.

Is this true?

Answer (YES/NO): NO